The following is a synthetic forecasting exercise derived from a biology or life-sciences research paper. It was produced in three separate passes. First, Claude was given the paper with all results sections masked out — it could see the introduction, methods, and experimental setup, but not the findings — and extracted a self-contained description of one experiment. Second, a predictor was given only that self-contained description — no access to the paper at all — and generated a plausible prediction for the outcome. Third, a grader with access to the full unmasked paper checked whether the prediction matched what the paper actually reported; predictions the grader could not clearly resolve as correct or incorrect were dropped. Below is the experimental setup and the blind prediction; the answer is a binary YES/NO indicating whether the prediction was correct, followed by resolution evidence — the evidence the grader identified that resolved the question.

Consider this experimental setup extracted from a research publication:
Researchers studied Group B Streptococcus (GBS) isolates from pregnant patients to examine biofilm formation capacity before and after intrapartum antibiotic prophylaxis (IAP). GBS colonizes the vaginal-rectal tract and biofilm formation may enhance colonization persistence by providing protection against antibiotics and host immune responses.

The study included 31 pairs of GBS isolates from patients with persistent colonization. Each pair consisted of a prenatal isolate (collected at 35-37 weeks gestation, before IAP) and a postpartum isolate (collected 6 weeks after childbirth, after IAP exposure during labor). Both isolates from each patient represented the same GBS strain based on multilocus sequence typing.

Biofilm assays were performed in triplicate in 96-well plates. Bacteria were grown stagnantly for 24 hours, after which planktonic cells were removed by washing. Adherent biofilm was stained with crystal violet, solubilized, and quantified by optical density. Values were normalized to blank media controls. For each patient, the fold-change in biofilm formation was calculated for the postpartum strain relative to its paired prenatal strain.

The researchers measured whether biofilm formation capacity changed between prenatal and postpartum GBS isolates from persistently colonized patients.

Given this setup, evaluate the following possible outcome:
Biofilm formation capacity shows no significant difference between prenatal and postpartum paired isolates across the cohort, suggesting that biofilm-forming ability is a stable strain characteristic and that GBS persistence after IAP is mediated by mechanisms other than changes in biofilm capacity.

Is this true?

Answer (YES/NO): NO